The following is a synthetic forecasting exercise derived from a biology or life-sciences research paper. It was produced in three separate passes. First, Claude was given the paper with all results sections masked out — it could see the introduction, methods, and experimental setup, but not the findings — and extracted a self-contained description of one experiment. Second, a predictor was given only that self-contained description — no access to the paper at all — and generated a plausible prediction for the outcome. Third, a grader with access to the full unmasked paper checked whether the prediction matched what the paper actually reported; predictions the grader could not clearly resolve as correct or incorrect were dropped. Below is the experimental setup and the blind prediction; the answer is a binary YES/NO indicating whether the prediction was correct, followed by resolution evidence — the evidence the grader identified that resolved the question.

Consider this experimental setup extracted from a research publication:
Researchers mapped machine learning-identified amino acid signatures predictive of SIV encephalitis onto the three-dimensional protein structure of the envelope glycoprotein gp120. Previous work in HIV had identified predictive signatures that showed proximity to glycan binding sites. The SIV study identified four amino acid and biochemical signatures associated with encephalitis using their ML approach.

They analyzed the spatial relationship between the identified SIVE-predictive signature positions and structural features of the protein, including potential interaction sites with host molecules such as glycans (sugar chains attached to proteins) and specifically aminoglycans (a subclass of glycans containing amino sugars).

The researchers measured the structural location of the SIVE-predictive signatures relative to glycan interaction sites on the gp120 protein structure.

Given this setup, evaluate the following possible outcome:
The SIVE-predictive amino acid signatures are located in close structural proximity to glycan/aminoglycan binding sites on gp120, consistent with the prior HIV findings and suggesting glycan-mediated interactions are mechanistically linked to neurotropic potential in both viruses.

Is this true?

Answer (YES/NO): YES